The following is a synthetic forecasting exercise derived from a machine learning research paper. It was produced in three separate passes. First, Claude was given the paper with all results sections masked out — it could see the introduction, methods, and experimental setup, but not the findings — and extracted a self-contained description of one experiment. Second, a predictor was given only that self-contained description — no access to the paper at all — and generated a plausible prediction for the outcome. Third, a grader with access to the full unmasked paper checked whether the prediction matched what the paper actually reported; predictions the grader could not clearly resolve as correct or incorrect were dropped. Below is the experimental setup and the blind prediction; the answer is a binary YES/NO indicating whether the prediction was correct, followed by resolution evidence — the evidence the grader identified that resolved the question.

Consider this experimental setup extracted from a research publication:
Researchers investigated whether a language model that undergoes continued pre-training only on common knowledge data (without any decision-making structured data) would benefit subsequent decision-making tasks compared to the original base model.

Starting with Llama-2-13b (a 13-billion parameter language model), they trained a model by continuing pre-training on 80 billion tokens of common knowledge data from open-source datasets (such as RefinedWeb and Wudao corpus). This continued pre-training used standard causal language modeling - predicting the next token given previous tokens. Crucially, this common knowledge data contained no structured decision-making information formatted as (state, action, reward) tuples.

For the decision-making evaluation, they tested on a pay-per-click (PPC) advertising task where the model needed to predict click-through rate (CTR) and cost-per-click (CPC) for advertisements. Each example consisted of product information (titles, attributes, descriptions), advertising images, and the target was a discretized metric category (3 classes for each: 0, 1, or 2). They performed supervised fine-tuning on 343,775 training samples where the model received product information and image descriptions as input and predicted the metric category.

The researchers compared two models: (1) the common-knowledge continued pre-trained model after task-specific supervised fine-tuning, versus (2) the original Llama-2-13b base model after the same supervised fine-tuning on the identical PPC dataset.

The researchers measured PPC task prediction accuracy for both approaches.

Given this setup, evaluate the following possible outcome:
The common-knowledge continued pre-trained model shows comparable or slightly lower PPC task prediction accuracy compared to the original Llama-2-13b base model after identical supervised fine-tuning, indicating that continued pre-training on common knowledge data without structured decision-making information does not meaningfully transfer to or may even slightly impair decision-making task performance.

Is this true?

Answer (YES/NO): NO